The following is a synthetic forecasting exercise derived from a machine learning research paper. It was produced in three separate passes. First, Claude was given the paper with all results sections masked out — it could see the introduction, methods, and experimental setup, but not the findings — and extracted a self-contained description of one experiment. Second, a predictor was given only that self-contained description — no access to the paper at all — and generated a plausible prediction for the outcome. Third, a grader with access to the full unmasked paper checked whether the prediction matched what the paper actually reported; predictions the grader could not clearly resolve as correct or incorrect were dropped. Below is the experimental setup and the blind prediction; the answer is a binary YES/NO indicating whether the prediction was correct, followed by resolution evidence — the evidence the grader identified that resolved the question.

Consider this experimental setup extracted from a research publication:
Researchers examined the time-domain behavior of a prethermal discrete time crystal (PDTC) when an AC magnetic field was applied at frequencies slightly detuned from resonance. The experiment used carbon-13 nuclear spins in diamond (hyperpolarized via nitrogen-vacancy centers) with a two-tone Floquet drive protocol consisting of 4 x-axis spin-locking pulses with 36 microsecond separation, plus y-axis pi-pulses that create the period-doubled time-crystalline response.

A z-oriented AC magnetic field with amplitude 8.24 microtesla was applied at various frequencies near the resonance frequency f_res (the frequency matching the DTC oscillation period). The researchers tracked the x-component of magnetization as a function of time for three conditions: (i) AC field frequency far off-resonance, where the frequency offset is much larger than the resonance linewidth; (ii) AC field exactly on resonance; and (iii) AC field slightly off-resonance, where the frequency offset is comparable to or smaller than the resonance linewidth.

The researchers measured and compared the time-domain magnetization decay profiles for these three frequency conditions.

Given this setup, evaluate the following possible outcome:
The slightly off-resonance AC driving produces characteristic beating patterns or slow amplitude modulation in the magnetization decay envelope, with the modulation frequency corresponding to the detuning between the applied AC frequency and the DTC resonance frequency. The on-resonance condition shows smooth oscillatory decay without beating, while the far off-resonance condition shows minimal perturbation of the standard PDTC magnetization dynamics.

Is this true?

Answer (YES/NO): YES